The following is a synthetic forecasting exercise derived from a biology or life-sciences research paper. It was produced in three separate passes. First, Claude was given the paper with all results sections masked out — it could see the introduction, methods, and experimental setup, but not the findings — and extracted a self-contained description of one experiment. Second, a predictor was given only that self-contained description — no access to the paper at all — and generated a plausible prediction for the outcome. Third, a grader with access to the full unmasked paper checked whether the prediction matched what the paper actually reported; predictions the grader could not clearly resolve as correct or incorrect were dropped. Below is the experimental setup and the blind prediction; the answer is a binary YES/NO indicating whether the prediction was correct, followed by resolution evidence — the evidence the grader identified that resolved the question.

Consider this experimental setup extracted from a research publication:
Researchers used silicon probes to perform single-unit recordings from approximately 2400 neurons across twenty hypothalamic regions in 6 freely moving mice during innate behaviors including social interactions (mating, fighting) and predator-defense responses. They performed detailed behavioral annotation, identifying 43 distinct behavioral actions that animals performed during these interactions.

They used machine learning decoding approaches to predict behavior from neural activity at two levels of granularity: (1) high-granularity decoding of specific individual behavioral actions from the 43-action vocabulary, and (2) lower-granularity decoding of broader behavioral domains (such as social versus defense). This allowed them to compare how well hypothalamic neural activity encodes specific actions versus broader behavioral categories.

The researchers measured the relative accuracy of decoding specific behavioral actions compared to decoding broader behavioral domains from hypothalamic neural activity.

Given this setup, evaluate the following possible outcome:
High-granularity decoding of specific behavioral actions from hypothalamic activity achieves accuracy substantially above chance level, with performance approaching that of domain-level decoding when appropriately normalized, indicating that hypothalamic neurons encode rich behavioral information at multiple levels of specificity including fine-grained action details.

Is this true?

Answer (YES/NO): YES